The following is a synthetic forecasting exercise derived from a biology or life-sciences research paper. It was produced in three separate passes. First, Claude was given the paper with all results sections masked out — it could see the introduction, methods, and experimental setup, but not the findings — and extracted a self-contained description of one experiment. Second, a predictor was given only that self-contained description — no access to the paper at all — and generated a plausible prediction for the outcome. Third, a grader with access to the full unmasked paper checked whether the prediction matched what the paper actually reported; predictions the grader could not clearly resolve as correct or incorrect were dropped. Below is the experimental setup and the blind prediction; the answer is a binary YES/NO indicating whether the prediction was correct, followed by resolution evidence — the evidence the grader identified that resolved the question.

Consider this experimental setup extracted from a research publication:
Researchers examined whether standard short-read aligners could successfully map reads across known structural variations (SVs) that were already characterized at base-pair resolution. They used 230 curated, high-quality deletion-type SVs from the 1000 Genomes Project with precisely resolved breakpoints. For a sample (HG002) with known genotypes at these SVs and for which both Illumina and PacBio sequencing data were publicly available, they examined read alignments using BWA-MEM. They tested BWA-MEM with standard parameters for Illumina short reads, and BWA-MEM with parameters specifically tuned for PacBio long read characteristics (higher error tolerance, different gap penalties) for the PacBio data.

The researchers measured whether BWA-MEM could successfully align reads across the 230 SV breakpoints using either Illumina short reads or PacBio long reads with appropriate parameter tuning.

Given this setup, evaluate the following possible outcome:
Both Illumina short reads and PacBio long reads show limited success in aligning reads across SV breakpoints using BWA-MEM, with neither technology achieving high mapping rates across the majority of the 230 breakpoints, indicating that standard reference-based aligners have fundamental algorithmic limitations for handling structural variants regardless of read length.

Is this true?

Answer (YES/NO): YES